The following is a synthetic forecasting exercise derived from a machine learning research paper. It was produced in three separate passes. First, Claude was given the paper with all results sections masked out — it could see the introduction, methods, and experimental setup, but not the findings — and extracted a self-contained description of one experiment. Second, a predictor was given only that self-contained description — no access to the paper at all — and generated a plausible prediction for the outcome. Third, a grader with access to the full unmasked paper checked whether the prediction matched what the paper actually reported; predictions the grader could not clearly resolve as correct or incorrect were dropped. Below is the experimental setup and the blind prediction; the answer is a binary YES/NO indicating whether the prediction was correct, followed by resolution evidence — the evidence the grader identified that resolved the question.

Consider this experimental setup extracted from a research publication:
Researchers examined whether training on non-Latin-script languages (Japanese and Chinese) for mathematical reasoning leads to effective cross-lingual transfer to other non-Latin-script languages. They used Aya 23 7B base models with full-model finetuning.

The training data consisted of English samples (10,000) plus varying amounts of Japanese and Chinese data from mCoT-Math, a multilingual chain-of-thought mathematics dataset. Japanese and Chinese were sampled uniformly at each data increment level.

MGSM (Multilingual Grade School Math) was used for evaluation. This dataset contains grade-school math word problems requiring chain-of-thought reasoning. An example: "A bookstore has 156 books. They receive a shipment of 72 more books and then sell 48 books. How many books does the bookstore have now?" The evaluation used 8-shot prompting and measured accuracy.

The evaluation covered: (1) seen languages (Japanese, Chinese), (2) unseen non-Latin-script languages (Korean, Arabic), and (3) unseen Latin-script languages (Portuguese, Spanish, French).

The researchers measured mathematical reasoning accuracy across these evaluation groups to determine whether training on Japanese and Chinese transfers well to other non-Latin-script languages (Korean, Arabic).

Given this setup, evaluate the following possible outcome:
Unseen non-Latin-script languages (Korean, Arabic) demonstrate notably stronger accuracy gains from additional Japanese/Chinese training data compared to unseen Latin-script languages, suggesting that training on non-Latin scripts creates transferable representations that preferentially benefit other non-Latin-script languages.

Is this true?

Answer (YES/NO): NO